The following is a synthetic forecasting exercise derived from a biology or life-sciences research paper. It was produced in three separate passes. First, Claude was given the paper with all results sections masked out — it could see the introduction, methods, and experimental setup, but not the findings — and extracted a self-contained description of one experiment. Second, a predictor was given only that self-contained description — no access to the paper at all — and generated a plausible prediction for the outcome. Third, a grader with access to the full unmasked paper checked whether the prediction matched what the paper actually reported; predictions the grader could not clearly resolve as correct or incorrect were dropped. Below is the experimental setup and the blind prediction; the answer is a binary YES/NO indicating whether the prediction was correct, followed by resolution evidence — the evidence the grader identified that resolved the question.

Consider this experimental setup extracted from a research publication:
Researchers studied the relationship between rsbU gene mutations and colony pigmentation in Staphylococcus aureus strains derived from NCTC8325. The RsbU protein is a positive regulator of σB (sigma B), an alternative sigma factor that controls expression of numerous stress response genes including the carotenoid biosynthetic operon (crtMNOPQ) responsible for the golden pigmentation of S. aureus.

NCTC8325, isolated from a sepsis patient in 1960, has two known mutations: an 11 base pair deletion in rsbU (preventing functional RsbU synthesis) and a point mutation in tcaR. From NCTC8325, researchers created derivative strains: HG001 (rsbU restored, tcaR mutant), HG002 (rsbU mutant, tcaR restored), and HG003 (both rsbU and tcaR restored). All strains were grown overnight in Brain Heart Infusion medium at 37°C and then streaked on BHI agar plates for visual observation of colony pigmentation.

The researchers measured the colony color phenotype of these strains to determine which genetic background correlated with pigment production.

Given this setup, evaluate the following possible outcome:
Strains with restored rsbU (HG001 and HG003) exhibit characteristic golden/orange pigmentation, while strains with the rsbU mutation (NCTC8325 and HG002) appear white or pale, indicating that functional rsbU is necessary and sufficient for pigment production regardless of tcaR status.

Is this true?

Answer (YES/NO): YES